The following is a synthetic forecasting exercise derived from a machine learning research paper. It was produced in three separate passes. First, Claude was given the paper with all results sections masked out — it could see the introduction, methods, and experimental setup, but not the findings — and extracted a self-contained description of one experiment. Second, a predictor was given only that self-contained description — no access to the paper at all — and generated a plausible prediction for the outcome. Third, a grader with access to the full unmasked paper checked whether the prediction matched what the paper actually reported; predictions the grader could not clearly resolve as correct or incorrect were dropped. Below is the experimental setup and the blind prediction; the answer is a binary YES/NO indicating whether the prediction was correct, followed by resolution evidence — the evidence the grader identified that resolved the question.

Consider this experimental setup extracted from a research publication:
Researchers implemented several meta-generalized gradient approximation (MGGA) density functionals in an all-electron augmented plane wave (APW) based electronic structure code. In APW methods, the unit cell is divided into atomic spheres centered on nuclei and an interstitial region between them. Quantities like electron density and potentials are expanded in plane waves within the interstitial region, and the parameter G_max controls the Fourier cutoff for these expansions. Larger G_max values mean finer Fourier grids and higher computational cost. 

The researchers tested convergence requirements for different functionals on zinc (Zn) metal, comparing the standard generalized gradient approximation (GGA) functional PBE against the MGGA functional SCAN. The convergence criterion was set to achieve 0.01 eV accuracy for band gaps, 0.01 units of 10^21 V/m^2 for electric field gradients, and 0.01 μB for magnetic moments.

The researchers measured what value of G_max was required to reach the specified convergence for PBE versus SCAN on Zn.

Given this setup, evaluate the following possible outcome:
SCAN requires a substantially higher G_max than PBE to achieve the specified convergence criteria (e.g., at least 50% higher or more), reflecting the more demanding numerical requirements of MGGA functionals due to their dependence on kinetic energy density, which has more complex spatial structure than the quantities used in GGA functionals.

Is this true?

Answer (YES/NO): YES